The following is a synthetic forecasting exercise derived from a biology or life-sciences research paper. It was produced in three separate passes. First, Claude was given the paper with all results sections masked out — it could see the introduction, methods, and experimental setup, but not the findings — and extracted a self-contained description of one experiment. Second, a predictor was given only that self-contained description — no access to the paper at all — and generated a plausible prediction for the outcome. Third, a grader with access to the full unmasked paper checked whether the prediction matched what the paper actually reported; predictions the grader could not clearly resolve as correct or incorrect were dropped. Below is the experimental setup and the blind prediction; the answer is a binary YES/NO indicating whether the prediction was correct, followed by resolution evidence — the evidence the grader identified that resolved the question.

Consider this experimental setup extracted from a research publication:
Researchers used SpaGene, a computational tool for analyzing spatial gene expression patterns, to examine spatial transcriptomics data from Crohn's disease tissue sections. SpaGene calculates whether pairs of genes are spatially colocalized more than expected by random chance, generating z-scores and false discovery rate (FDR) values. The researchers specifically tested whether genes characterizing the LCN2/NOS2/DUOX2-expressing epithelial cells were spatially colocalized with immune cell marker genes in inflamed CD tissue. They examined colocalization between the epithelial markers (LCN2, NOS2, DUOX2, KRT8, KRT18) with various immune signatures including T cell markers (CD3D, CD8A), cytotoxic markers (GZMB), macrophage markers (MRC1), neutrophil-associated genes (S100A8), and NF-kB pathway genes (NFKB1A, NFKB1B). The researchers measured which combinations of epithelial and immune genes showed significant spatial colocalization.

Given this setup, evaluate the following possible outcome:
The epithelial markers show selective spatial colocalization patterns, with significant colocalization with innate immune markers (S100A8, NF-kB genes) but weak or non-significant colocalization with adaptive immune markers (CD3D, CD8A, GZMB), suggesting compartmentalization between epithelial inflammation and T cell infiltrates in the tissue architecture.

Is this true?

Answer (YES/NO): NO